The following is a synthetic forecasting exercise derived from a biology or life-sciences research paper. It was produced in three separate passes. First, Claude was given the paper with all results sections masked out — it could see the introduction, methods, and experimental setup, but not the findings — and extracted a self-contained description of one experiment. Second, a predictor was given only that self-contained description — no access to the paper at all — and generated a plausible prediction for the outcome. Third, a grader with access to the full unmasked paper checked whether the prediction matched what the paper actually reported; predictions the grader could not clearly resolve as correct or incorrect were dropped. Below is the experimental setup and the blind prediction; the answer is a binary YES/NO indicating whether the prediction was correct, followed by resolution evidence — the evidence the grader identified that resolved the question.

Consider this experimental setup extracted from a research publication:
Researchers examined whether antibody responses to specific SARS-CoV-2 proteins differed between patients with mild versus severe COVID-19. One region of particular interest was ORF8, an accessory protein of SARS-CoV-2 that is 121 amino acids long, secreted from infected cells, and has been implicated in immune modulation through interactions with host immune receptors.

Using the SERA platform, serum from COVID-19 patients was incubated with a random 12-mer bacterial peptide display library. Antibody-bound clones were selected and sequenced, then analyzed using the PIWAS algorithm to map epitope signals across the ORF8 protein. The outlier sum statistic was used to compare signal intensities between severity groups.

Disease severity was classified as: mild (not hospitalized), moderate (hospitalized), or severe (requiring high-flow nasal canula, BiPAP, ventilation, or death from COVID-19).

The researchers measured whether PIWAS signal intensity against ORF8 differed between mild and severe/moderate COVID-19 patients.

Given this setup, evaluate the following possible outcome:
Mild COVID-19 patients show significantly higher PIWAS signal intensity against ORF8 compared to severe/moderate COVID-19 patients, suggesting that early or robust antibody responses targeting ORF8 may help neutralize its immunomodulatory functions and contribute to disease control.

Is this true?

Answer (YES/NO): NO